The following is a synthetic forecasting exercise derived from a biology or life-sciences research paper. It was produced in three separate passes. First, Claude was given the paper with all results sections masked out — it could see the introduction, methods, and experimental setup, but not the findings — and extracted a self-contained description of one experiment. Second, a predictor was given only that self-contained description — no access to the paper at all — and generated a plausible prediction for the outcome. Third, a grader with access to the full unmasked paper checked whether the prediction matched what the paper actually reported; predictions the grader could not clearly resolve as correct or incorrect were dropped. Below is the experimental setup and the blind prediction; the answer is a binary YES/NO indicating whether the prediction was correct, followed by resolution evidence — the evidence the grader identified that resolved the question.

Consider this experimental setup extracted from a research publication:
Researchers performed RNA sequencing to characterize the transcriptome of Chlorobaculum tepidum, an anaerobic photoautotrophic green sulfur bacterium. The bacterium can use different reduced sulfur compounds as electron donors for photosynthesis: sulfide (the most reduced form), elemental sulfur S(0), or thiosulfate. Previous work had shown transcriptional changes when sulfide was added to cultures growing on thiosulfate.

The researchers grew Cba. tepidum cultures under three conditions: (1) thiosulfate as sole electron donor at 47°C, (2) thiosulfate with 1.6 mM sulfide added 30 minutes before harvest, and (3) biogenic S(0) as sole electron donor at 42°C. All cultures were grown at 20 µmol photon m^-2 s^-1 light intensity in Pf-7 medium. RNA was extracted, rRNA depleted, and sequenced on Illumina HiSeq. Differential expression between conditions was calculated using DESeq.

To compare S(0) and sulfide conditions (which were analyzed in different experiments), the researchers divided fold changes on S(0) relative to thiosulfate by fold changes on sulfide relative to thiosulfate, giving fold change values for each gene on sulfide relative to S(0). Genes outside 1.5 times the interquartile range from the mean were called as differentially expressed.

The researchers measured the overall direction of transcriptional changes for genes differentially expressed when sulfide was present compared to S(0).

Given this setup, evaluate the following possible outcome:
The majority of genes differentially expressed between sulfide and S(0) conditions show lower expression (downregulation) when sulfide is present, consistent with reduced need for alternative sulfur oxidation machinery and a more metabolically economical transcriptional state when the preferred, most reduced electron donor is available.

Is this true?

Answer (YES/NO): YES